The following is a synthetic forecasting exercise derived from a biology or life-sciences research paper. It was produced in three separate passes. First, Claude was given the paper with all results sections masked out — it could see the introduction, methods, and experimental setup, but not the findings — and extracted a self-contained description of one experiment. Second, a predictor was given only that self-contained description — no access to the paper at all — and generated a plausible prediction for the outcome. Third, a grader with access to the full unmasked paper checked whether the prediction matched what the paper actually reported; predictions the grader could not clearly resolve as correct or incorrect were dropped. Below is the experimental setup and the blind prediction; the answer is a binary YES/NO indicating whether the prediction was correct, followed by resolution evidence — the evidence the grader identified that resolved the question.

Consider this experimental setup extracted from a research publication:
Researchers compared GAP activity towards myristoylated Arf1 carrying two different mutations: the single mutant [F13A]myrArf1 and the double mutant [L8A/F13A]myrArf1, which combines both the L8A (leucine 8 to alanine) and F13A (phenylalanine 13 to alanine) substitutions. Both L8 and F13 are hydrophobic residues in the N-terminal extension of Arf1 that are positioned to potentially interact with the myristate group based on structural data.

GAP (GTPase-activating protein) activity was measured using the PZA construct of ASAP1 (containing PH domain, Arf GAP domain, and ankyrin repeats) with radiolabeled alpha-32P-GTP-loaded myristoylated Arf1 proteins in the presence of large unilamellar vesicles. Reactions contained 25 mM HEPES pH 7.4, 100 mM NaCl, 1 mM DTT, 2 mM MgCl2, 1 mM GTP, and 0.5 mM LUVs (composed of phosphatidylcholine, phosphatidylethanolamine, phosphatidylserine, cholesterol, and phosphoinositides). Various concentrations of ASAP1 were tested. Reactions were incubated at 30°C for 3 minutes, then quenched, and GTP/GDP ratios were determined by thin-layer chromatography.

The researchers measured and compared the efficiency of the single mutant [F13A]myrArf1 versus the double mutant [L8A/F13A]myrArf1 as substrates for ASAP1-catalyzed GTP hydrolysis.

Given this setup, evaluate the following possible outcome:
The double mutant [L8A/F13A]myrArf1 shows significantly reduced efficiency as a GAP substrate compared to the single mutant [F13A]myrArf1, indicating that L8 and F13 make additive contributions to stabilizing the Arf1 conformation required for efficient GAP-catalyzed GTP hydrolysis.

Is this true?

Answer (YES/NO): NO